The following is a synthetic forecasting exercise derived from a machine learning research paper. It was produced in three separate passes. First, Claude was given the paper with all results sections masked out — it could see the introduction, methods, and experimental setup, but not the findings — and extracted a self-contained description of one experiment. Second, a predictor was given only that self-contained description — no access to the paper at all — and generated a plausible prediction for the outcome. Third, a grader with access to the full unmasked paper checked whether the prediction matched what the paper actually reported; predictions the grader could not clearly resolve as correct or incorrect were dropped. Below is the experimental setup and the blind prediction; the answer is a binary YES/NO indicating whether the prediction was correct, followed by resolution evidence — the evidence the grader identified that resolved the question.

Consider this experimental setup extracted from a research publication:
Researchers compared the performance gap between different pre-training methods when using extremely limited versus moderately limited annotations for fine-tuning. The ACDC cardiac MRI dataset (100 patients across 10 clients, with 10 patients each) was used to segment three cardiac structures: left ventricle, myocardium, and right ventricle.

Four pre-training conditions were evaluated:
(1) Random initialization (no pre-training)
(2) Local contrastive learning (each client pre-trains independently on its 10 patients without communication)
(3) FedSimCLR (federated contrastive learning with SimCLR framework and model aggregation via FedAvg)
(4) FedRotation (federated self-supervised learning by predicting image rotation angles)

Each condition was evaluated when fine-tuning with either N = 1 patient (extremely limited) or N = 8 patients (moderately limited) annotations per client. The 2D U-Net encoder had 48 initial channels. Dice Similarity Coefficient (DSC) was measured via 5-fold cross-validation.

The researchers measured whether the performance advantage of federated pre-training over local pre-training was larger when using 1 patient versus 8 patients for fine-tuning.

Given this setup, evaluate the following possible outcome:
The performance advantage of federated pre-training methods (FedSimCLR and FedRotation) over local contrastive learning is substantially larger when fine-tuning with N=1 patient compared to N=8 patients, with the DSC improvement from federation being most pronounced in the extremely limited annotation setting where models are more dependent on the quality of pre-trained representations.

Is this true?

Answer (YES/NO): NO